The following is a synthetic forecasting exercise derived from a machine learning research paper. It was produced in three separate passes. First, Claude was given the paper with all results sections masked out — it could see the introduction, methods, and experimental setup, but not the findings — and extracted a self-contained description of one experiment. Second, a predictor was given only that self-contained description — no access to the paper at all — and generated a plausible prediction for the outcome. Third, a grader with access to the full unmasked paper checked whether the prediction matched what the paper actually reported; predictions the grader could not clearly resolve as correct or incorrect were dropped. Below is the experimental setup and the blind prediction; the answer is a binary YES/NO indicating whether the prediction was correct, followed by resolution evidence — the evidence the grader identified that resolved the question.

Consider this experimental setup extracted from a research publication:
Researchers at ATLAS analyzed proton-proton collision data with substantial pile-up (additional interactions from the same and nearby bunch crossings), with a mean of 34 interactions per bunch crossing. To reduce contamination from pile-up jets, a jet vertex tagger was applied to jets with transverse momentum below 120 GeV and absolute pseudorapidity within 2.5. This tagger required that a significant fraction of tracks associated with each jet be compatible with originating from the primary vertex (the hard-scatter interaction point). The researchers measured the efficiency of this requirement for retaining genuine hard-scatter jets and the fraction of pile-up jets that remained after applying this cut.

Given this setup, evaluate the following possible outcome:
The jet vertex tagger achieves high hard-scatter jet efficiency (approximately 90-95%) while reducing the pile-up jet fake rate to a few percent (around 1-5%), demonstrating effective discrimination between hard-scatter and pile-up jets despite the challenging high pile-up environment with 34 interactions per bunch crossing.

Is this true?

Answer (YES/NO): YES